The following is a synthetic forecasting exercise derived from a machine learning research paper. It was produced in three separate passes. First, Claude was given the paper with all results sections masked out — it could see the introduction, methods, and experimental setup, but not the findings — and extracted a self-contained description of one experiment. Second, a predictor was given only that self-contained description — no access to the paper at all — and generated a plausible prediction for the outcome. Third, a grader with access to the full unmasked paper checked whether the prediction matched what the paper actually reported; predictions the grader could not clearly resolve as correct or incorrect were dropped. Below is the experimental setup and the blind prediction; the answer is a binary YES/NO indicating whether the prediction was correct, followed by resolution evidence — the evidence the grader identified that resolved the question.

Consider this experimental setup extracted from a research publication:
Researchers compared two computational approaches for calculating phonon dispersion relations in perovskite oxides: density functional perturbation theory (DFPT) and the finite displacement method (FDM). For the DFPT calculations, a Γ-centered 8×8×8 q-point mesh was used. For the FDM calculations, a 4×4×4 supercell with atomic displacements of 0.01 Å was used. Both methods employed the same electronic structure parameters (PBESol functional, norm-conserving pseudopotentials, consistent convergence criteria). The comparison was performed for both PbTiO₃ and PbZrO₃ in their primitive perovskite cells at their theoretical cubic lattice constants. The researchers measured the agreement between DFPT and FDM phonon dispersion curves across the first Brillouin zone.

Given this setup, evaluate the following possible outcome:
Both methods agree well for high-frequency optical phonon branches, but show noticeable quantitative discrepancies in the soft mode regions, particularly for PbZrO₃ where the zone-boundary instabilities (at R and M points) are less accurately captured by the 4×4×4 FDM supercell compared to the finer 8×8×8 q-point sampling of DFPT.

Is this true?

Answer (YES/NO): NO